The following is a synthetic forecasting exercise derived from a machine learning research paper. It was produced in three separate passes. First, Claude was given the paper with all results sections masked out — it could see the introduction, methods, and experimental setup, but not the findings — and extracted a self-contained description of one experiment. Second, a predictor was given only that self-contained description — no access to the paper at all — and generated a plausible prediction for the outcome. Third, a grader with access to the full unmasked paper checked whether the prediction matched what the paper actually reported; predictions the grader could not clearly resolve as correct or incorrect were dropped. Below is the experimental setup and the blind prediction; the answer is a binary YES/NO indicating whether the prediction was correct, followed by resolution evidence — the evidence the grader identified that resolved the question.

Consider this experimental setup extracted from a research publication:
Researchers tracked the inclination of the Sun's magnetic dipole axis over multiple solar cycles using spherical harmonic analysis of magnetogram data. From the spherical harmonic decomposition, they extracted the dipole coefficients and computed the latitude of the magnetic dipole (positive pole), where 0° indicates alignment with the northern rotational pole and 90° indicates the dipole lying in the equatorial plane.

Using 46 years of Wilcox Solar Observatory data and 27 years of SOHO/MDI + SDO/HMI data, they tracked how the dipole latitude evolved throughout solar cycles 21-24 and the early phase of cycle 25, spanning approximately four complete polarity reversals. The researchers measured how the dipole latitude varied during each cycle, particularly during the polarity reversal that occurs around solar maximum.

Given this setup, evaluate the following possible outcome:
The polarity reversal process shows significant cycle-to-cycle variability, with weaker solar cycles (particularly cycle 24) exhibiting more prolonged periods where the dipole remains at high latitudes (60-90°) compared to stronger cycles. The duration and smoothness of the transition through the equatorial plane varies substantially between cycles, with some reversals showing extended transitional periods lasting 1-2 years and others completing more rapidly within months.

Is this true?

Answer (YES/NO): NO